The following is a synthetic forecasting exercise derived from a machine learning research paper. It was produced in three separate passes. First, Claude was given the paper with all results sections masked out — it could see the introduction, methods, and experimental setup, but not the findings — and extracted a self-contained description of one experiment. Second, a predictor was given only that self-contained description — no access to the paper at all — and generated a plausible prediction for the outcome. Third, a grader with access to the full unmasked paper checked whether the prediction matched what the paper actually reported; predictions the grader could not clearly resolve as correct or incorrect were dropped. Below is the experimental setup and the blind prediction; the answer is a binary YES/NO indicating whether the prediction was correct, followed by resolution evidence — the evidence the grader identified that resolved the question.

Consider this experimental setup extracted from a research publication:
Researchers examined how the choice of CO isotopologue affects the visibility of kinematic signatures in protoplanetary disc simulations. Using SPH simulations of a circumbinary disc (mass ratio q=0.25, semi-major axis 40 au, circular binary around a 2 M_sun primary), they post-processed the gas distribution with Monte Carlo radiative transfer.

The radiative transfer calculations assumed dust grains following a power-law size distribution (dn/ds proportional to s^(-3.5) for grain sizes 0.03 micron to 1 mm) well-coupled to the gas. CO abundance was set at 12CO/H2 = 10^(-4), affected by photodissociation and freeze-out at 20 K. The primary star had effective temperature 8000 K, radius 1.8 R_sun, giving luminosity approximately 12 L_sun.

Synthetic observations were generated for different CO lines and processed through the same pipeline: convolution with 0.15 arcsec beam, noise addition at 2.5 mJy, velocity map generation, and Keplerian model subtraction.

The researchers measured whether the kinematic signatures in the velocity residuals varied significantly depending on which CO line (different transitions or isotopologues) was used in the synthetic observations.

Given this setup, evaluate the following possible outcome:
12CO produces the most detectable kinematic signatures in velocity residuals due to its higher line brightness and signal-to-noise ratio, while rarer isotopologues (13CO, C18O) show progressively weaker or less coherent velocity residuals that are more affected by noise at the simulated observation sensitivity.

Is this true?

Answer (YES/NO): NO